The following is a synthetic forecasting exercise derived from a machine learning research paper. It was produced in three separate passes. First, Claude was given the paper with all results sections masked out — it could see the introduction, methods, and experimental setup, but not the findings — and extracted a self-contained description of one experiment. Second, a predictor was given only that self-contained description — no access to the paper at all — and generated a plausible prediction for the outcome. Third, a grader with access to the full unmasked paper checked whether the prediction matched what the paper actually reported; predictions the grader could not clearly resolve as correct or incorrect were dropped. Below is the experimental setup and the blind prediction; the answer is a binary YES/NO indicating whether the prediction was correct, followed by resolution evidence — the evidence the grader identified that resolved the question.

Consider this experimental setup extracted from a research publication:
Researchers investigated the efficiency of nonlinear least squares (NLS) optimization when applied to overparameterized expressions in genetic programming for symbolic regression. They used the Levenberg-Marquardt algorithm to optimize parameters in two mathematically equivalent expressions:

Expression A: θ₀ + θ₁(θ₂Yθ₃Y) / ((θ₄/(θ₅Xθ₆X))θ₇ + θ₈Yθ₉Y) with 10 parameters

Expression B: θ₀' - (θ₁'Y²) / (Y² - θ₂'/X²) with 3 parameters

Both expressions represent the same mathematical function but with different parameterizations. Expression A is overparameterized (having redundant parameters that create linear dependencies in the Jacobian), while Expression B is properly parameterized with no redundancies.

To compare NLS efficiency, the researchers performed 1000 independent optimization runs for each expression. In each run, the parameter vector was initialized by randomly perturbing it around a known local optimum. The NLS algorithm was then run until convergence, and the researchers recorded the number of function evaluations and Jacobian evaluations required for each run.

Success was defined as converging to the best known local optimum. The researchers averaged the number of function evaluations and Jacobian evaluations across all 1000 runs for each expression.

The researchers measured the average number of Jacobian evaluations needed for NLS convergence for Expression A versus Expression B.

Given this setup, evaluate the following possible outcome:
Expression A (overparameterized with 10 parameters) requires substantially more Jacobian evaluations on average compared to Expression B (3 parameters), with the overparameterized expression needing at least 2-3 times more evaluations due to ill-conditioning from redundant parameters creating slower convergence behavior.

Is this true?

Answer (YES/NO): YES